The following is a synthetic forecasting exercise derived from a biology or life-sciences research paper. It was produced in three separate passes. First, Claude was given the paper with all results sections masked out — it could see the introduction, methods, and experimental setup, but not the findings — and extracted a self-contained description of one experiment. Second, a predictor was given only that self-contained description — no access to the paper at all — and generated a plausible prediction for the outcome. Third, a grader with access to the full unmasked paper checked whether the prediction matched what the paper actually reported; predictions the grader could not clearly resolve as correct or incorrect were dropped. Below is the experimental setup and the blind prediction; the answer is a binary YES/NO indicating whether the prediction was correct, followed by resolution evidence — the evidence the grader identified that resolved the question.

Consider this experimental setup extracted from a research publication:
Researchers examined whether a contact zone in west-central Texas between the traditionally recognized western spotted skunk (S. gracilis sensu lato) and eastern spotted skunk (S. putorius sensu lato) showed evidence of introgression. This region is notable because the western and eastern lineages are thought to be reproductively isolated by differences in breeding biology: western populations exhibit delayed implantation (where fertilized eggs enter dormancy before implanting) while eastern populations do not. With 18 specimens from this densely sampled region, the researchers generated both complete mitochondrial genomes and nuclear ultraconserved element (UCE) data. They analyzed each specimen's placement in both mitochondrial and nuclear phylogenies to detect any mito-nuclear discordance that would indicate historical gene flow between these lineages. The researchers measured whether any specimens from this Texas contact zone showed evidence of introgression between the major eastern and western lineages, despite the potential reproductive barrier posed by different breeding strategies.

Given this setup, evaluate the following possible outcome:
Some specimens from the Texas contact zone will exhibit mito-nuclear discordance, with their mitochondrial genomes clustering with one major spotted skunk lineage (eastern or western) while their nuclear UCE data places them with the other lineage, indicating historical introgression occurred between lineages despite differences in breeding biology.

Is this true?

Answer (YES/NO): NO